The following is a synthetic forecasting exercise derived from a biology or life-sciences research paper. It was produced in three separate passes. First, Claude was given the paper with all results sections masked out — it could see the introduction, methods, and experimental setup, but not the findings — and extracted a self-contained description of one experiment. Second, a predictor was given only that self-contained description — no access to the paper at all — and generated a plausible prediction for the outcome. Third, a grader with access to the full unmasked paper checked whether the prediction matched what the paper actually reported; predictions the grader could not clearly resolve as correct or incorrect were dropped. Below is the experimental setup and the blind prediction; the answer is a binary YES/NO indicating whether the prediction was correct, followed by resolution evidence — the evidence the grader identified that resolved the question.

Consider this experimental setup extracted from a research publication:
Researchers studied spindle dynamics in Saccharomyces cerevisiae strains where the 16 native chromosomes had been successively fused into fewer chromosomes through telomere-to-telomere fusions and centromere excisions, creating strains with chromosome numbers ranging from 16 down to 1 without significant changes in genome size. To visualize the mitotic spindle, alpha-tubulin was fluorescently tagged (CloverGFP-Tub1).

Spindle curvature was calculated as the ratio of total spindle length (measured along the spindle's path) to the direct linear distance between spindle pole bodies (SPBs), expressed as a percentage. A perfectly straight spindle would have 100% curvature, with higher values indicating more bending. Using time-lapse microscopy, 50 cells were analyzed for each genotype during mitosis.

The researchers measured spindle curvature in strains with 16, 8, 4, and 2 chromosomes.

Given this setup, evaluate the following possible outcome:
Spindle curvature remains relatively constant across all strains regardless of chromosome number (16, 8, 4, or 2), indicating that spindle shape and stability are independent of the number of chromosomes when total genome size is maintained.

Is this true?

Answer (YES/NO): NO